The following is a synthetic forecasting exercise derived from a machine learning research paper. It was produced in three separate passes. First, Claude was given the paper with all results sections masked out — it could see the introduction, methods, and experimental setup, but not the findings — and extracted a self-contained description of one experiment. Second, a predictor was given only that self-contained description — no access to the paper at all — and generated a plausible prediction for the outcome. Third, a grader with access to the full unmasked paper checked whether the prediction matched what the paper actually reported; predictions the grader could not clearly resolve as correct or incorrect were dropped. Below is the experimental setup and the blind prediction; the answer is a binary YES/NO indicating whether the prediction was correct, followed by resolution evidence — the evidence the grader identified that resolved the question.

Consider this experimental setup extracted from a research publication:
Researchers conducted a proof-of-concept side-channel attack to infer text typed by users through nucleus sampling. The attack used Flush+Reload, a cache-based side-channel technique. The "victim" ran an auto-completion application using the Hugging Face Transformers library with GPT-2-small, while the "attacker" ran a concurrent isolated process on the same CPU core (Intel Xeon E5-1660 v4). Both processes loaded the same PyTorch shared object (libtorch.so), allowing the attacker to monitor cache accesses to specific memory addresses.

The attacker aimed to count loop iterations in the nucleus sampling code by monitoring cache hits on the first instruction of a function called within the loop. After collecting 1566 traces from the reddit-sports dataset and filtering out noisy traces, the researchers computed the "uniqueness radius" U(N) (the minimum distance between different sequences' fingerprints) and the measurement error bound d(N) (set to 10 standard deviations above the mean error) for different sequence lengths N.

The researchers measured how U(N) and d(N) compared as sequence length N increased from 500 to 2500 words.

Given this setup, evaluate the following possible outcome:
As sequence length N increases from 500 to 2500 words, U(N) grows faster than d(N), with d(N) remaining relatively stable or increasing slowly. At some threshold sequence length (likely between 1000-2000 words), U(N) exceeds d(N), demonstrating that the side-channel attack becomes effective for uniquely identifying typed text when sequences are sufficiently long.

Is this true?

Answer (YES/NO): NO